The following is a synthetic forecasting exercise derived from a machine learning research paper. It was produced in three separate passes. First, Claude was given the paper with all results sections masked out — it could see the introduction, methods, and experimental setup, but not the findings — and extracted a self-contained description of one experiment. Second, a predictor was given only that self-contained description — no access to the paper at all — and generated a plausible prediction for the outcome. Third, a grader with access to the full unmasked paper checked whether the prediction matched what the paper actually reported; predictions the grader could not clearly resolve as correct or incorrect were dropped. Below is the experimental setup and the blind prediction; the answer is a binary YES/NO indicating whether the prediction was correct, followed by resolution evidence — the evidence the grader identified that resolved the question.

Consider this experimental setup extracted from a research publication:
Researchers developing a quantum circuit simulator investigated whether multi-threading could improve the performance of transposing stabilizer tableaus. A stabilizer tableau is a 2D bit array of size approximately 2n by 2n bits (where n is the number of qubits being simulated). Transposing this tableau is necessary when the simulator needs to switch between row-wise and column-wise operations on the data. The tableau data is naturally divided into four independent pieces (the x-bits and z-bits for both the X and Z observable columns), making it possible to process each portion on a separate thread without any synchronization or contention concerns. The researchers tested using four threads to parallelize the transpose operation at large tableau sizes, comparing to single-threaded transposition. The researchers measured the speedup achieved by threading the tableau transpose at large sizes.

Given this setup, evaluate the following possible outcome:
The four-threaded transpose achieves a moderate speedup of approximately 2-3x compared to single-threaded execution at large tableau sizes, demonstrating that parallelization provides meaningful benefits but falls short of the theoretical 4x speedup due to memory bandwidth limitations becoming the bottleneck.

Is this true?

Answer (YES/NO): YES